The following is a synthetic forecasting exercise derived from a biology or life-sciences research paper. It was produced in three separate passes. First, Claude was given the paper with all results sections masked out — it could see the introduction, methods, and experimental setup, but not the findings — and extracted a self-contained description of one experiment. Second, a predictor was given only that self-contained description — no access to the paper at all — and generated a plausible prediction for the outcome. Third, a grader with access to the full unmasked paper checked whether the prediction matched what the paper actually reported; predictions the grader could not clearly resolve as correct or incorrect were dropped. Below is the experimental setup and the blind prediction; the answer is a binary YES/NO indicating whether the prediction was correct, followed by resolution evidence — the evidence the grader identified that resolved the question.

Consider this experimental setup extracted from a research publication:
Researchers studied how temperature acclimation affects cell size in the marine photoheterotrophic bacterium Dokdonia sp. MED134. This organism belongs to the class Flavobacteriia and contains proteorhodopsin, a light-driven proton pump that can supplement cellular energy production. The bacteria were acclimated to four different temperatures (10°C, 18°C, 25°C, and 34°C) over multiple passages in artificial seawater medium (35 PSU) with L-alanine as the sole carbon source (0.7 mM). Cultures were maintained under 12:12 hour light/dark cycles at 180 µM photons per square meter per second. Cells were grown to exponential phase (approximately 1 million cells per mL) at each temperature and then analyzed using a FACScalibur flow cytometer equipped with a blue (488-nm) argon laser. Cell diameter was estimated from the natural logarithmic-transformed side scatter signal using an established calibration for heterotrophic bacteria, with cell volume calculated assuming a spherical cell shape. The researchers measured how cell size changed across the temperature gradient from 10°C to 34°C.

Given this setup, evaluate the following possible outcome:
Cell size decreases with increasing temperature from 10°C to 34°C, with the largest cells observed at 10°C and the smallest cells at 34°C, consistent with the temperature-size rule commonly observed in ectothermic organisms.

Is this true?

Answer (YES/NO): NO